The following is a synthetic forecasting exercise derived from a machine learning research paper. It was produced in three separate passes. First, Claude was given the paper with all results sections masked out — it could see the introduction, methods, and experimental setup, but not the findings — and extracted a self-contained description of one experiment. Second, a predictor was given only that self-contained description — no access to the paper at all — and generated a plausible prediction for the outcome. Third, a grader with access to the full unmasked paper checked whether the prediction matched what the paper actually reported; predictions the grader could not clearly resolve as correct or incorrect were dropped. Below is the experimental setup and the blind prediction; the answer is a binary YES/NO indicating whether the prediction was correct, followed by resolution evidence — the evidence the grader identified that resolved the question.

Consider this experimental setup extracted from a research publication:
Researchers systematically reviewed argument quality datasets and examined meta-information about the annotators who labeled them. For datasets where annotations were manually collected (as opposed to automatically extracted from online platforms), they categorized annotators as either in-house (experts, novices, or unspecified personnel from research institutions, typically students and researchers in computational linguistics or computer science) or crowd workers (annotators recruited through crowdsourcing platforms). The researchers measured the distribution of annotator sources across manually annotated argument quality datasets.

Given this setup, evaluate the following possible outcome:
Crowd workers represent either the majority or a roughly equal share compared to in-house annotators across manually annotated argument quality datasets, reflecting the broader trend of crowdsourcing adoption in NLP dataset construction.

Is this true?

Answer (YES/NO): NO